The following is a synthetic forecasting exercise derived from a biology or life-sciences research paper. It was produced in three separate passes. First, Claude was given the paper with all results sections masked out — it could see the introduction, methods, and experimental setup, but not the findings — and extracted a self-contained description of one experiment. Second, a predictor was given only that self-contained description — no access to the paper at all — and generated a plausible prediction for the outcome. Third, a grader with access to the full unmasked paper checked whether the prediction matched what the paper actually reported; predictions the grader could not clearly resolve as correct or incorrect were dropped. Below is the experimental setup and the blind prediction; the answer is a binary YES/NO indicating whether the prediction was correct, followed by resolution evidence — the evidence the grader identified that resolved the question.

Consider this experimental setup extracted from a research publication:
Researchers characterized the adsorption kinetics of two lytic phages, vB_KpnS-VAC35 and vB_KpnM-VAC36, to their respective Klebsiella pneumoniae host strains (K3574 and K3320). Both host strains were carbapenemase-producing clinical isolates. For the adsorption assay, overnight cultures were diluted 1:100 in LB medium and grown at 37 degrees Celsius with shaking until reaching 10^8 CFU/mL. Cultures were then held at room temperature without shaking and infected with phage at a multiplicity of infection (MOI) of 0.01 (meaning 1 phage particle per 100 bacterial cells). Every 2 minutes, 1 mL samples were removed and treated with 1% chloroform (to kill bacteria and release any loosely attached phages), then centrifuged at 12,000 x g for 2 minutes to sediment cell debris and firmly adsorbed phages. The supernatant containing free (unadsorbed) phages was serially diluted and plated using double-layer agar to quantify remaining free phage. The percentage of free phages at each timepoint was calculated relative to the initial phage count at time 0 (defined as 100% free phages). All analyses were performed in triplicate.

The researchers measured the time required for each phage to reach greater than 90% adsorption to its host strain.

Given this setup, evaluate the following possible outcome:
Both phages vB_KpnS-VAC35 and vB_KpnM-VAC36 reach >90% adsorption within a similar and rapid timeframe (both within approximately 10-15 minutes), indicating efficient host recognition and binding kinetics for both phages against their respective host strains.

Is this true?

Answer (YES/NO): NO